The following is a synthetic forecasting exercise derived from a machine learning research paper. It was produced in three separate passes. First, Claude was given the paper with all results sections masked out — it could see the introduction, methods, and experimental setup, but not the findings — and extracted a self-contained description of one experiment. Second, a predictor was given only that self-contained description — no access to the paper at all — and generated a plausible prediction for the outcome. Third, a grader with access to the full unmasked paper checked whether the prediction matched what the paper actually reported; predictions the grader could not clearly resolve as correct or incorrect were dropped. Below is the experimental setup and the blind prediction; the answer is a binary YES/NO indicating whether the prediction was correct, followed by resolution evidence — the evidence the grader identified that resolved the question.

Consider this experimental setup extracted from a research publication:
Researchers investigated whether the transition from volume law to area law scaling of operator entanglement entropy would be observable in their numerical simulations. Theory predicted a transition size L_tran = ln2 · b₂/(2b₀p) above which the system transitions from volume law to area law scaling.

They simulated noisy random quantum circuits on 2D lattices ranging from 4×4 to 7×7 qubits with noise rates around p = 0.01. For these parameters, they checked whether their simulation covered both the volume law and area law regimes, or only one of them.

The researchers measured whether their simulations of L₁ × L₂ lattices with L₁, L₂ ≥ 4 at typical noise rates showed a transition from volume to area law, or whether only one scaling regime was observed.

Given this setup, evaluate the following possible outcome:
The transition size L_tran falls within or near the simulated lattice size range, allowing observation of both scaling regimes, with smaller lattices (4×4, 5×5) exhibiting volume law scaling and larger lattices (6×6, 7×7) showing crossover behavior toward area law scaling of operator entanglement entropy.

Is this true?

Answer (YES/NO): NO